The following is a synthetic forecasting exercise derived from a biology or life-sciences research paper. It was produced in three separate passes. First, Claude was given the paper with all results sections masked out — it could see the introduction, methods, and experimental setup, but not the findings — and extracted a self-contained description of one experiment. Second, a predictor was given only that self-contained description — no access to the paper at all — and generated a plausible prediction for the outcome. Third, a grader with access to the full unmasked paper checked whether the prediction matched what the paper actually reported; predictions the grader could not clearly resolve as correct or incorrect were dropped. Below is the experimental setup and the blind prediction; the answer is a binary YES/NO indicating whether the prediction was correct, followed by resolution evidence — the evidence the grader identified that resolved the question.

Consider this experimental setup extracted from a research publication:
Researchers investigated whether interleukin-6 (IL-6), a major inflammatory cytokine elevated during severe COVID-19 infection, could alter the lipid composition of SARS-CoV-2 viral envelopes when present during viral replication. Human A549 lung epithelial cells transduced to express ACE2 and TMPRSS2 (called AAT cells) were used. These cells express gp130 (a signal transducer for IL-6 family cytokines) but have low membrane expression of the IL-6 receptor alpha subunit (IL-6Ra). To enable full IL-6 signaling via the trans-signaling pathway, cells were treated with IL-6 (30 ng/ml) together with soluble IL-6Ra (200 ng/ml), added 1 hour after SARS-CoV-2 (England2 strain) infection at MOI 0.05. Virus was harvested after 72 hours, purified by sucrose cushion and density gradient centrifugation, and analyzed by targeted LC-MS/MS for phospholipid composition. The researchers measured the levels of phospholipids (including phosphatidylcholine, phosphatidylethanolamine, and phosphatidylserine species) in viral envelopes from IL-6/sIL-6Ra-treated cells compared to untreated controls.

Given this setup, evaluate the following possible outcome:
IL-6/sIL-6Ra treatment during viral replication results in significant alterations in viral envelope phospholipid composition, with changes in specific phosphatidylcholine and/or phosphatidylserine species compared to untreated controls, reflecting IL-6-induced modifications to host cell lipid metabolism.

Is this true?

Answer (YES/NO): NO